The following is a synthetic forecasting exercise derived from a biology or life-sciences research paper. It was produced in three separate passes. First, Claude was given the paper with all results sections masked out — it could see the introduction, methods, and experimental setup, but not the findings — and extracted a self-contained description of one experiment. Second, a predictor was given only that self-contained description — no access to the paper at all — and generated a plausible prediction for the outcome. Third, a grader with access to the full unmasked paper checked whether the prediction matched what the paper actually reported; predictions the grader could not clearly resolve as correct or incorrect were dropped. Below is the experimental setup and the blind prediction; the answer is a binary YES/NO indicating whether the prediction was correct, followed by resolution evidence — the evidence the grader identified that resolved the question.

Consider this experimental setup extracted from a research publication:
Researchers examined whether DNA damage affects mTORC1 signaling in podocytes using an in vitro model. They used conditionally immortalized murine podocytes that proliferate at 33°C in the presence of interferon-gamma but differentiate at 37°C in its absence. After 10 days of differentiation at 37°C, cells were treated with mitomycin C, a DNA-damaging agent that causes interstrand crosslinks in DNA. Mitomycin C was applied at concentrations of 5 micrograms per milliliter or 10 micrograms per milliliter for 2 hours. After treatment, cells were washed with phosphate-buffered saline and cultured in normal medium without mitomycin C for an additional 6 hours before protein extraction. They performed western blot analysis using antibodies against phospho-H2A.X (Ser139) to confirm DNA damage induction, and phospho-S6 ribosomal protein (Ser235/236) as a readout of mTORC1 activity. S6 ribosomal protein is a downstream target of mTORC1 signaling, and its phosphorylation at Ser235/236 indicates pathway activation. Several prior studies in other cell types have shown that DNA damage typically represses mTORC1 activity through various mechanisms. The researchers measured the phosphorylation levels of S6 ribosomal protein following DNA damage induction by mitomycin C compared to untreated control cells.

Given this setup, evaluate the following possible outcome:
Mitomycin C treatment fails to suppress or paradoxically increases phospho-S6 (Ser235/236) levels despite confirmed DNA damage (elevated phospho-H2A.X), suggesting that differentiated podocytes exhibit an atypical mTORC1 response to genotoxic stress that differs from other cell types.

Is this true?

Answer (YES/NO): YES